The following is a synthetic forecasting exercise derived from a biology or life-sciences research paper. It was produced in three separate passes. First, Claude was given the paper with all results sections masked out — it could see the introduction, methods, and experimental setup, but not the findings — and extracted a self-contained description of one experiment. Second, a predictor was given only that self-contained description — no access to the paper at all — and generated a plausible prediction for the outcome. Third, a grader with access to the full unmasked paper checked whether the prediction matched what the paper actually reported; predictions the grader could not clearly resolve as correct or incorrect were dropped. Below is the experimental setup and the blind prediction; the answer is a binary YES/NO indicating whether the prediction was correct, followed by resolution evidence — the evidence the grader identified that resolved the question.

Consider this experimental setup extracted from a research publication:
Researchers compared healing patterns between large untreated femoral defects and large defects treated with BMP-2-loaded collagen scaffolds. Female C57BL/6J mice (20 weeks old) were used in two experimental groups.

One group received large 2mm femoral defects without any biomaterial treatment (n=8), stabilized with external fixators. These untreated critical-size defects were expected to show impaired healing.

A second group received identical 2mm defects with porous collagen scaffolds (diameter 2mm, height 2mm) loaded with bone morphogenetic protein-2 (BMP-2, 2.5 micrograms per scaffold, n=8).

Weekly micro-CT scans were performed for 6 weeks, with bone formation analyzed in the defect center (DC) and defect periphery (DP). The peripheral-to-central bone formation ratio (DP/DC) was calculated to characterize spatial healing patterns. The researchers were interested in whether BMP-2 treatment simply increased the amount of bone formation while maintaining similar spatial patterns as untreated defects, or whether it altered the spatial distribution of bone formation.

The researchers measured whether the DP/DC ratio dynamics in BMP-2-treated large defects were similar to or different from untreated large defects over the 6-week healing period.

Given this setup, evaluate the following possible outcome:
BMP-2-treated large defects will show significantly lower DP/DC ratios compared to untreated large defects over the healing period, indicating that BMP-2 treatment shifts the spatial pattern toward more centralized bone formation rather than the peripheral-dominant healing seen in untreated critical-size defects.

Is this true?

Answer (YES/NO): NO